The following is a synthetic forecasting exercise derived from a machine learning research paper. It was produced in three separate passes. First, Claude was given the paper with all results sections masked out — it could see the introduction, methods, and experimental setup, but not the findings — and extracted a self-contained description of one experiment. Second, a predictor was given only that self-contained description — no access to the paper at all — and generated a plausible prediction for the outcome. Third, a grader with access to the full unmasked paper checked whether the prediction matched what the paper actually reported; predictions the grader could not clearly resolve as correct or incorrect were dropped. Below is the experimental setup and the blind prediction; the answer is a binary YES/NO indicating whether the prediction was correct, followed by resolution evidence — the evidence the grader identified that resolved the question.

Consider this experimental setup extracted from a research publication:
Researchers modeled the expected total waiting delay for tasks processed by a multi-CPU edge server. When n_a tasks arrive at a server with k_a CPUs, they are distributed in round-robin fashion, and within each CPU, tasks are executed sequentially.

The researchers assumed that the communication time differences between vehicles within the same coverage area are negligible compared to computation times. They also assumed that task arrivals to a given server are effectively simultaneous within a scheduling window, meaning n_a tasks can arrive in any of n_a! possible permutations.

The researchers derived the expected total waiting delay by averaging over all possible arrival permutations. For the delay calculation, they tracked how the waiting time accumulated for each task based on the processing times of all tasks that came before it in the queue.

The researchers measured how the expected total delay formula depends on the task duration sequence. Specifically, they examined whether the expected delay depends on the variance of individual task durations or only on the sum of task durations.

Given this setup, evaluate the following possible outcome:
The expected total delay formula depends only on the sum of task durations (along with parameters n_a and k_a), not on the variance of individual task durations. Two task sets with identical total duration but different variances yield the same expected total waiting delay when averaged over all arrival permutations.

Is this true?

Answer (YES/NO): YES